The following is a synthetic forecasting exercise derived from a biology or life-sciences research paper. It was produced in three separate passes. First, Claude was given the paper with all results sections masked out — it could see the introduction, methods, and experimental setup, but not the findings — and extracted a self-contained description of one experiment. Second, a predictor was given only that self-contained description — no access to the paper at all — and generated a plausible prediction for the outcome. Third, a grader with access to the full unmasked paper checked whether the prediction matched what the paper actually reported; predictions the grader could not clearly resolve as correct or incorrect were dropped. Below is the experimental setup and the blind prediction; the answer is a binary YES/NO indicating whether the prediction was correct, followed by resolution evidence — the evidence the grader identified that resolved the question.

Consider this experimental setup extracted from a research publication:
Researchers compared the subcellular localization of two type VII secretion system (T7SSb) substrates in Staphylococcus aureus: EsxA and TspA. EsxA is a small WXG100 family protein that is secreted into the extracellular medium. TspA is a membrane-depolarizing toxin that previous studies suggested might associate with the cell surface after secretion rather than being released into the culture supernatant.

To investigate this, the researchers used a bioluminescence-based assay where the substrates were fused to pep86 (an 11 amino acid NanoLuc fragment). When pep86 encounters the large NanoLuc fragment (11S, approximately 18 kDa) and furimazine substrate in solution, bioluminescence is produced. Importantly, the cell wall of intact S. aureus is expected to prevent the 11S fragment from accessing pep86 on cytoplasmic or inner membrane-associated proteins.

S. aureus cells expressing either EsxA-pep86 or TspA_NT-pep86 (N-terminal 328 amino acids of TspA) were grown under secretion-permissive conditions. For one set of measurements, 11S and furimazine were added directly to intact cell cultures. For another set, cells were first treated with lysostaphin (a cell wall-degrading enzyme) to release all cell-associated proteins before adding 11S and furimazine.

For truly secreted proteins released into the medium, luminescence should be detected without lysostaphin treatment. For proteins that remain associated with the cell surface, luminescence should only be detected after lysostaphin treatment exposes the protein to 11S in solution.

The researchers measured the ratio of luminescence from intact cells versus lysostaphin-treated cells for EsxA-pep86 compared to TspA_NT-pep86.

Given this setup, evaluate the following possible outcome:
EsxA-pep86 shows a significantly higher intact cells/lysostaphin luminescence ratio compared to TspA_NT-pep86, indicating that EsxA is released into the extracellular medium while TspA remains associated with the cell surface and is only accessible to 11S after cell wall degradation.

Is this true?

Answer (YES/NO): NO